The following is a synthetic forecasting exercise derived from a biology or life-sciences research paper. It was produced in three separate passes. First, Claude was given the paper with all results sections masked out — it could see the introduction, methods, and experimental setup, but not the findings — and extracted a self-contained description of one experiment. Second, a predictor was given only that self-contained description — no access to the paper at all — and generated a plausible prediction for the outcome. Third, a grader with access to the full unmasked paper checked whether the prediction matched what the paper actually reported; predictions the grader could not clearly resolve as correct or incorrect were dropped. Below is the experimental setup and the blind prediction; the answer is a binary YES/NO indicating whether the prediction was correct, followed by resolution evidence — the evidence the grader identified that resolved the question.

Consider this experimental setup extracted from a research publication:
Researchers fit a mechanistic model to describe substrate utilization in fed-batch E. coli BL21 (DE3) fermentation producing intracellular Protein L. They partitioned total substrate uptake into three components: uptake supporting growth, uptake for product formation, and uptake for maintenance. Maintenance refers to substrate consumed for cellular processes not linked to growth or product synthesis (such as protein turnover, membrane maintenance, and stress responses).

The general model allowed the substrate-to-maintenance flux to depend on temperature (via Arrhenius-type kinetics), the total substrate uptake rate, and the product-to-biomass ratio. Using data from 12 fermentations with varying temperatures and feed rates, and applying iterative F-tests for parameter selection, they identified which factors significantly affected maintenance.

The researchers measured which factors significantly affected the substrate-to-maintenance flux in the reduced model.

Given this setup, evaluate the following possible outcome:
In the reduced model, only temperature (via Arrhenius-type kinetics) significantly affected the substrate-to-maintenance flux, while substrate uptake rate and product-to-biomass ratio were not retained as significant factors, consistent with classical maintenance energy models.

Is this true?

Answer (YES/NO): NO